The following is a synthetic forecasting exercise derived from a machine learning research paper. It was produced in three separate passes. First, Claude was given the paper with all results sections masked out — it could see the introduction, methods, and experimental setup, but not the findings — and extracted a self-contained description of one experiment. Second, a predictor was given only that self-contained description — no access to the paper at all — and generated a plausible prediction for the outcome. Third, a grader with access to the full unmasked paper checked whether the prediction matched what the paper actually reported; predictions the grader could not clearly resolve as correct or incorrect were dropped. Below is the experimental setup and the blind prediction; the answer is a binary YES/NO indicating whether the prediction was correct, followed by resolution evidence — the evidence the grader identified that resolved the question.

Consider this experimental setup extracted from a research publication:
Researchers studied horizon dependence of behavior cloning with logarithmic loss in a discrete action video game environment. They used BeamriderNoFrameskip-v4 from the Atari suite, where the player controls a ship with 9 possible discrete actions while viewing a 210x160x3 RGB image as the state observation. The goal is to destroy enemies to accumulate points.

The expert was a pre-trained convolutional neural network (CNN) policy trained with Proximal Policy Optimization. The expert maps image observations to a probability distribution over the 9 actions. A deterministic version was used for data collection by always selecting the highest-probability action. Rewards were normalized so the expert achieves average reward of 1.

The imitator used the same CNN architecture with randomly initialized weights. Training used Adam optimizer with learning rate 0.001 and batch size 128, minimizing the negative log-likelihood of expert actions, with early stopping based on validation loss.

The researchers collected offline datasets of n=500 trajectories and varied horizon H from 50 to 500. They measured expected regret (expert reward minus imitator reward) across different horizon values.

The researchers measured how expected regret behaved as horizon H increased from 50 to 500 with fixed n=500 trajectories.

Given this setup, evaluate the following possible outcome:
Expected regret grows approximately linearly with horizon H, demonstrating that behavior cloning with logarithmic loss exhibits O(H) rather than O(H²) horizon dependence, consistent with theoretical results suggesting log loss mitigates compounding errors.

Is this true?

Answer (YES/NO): NO